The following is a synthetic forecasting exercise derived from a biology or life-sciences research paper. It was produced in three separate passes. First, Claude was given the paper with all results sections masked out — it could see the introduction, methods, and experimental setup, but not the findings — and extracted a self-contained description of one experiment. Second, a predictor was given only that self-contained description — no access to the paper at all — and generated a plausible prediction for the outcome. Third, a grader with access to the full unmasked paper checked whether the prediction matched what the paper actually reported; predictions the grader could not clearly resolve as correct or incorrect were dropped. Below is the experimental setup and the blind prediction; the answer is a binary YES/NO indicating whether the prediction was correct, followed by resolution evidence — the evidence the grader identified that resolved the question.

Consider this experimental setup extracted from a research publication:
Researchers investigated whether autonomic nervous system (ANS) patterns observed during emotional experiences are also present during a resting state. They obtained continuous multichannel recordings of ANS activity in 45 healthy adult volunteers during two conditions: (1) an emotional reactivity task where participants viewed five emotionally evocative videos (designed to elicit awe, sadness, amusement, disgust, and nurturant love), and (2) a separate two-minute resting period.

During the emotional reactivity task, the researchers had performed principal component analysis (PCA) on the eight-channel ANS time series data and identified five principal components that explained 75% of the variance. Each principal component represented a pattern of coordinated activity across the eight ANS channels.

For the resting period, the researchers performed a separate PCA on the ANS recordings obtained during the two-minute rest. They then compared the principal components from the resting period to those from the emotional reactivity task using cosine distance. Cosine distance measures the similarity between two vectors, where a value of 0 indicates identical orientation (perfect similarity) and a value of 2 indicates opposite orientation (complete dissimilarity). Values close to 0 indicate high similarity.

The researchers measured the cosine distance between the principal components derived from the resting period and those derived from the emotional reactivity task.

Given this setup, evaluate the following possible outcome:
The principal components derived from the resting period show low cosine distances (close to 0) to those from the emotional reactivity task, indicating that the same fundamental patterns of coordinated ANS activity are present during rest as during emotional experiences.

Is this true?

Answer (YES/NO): YES